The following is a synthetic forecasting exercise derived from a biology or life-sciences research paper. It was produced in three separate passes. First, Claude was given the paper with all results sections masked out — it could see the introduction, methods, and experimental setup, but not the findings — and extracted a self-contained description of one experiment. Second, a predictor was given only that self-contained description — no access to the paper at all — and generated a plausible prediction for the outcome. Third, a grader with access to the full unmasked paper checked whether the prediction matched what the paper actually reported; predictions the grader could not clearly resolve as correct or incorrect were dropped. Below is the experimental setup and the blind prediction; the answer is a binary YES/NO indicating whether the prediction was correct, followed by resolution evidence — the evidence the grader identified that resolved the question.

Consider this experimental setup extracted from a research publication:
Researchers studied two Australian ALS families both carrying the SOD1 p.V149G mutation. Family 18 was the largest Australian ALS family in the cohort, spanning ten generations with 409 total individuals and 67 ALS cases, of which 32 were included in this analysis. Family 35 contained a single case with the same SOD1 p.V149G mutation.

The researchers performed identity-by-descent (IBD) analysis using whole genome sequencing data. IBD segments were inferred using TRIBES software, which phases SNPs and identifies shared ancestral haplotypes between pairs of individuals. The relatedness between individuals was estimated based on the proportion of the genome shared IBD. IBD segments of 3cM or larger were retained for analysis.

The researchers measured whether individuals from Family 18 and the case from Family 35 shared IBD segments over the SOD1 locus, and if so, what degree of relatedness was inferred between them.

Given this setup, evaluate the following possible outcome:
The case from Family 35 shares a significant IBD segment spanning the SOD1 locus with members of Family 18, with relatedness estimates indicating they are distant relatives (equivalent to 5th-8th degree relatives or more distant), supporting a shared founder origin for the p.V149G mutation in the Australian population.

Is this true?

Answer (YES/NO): YES